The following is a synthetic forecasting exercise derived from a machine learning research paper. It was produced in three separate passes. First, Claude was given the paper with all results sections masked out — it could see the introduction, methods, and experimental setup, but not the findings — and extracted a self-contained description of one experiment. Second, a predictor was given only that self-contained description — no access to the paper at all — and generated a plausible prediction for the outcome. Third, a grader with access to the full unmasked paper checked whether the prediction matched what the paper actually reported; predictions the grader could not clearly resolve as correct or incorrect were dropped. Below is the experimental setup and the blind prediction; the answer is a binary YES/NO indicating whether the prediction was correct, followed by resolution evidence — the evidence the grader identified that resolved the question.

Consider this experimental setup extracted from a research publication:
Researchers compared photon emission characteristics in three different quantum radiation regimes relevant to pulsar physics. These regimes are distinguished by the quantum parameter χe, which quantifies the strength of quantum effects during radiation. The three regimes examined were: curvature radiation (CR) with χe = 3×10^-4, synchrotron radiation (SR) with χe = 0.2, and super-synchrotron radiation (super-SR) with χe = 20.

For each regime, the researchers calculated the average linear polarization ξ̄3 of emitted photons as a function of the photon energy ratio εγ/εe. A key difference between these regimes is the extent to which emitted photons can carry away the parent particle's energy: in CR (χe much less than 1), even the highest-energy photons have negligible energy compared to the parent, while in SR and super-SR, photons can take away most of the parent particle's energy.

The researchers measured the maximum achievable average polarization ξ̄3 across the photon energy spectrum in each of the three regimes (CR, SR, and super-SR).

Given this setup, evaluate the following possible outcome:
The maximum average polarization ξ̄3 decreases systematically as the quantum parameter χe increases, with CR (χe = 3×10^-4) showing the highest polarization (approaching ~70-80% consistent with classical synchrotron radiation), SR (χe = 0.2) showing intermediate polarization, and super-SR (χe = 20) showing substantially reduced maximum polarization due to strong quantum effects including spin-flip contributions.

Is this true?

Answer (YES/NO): NO